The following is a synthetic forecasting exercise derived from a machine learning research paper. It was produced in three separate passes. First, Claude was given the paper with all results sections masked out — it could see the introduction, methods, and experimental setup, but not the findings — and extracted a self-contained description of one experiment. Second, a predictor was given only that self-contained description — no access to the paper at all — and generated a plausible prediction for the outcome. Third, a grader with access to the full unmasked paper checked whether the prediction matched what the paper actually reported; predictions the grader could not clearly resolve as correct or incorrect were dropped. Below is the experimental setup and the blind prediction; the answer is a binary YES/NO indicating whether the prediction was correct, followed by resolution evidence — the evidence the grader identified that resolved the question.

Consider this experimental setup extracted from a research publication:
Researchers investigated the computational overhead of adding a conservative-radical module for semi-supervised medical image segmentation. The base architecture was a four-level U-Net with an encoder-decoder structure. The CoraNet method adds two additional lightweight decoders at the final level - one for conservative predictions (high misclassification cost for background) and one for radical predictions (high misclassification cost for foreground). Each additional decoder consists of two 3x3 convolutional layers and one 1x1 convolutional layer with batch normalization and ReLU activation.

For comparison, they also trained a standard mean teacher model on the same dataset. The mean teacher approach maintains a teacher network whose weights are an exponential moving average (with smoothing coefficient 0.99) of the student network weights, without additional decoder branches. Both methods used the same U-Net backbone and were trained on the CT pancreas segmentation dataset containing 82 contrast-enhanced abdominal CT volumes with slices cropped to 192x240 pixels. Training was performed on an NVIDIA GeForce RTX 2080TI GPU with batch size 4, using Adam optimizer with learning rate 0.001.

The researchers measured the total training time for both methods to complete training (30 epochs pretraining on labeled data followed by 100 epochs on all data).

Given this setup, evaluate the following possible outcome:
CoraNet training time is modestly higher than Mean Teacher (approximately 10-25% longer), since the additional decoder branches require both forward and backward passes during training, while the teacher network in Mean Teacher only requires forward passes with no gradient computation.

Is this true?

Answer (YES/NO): NO